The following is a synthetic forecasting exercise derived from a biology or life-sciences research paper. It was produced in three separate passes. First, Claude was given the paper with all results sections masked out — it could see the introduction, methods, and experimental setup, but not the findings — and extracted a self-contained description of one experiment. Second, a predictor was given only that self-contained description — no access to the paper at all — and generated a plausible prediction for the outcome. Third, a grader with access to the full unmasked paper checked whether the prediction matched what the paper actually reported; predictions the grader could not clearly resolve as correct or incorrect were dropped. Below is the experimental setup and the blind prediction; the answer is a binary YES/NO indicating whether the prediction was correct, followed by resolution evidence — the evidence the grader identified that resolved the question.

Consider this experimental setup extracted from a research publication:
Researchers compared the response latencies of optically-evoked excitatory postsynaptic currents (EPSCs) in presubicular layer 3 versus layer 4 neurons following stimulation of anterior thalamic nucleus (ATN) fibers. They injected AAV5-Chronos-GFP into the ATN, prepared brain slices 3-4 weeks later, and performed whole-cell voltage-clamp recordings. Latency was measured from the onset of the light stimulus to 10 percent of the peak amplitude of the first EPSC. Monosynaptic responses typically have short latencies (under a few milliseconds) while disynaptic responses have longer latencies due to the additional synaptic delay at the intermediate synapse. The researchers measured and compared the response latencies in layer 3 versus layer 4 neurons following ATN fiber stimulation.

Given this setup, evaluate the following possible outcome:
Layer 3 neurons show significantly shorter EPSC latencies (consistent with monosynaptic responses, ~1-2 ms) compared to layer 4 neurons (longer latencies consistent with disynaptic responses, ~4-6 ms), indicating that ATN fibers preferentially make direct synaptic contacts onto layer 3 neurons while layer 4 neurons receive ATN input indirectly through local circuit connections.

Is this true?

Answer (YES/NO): NO